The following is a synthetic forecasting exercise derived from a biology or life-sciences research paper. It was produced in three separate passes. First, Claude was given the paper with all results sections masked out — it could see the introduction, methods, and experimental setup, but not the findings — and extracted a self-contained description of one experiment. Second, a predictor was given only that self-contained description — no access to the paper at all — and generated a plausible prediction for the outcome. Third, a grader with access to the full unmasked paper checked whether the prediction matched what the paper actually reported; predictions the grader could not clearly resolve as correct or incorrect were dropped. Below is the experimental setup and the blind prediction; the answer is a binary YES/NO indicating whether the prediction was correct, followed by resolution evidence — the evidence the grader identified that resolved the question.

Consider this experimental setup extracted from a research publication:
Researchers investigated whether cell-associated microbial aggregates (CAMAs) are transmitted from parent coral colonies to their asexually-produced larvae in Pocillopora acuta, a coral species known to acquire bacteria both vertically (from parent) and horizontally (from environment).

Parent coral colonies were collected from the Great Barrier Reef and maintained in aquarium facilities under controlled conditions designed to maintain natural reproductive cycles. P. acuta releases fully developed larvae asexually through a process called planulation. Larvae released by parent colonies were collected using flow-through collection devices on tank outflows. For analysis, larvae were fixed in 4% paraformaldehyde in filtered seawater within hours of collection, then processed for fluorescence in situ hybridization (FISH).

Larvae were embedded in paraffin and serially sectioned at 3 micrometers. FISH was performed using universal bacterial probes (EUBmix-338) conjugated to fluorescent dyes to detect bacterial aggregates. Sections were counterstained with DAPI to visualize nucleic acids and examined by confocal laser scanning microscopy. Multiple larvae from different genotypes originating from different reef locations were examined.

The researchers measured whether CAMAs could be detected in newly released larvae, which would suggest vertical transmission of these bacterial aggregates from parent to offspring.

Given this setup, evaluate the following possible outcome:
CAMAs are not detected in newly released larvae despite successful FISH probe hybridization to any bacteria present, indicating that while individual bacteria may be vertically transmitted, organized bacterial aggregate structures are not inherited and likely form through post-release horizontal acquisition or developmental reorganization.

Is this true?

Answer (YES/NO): NO